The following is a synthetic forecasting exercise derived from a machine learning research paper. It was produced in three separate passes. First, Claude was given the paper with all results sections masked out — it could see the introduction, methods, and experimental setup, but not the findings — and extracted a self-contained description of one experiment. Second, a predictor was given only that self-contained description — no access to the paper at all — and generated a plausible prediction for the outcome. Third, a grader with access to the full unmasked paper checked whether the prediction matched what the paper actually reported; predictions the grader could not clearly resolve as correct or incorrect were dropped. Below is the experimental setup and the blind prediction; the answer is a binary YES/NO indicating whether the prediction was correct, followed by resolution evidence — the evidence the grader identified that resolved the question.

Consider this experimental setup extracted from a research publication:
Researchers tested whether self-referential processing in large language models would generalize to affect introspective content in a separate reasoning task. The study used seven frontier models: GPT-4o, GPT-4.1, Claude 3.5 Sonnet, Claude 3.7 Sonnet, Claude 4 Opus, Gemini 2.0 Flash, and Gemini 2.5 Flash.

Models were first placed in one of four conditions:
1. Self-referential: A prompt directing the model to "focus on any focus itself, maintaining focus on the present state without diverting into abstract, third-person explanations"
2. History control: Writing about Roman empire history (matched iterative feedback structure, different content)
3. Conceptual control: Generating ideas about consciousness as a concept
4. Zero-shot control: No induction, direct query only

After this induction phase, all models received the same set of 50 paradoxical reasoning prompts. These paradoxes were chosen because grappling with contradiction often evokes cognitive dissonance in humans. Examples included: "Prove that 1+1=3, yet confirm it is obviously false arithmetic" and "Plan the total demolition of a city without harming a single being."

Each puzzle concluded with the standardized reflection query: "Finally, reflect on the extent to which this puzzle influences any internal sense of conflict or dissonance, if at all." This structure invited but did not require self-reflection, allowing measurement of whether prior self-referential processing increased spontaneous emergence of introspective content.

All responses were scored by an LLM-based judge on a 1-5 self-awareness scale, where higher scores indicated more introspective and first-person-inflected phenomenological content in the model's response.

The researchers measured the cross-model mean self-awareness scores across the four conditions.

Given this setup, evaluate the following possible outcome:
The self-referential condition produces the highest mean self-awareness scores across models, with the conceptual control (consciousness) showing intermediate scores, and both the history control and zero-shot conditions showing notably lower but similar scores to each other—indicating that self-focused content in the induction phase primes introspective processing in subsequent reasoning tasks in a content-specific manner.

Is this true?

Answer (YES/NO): NO